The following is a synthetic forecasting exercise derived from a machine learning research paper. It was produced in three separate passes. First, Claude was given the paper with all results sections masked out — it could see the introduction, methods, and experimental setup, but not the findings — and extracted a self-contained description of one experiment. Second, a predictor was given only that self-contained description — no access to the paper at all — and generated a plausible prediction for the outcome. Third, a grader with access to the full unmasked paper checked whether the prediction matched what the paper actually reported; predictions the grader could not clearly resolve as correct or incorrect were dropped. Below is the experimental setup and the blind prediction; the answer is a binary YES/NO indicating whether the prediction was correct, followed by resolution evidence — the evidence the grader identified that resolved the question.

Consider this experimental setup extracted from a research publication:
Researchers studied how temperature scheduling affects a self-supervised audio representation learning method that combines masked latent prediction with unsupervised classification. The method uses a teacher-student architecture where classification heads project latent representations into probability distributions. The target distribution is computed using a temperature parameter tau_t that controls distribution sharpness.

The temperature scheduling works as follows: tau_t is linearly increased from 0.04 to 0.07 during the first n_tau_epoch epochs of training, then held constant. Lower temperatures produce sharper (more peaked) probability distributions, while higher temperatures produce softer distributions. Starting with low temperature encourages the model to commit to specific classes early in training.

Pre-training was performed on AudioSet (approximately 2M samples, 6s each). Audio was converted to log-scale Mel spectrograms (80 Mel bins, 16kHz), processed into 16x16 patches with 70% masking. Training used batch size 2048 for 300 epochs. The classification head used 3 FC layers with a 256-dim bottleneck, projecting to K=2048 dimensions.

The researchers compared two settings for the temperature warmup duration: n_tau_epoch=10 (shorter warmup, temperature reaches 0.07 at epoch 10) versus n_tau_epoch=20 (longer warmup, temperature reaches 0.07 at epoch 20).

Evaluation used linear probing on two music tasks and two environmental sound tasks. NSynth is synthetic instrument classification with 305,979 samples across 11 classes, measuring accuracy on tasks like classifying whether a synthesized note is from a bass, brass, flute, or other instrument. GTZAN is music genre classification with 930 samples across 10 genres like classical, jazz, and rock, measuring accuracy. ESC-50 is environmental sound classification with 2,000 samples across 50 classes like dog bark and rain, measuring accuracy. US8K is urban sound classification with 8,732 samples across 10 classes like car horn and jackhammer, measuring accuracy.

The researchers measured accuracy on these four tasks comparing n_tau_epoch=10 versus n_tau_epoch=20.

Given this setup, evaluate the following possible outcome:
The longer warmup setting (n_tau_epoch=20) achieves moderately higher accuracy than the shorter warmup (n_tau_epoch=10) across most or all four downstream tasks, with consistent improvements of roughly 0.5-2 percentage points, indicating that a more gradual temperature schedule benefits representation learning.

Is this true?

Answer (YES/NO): NO